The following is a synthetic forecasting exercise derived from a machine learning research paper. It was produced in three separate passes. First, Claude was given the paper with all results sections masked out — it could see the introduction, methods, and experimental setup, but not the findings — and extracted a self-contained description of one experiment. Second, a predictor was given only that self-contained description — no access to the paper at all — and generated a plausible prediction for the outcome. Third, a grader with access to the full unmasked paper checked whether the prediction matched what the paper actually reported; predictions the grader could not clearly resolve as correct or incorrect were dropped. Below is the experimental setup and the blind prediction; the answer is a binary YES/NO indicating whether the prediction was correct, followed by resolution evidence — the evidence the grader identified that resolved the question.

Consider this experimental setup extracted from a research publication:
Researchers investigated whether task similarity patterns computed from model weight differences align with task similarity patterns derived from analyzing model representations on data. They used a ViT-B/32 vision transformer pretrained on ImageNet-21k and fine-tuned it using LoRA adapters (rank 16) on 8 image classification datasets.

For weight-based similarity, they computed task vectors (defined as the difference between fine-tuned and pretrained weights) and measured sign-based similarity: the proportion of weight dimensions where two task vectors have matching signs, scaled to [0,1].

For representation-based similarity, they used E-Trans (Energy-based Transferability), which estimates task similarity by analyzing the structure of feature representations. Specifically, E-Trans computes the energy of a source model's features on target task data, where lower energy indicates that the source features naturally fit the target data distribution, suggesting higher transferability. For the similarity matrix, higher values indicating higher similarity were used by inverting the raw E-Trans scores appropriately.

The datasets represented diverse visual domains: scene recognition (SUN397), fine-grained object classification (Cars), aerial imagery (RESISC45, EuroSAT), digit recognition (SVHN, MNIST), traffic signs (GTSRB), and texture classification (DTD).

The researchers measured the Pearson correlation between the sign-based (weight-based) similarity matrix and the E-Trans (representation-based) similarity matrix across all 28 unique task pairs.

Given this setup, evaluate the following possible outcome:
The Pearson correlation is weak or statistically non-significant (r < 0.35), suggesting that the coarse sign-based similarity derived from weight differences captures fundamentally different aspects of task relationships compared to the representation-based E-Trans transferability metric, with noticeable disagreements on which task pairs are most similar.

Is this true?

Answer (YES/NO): NO